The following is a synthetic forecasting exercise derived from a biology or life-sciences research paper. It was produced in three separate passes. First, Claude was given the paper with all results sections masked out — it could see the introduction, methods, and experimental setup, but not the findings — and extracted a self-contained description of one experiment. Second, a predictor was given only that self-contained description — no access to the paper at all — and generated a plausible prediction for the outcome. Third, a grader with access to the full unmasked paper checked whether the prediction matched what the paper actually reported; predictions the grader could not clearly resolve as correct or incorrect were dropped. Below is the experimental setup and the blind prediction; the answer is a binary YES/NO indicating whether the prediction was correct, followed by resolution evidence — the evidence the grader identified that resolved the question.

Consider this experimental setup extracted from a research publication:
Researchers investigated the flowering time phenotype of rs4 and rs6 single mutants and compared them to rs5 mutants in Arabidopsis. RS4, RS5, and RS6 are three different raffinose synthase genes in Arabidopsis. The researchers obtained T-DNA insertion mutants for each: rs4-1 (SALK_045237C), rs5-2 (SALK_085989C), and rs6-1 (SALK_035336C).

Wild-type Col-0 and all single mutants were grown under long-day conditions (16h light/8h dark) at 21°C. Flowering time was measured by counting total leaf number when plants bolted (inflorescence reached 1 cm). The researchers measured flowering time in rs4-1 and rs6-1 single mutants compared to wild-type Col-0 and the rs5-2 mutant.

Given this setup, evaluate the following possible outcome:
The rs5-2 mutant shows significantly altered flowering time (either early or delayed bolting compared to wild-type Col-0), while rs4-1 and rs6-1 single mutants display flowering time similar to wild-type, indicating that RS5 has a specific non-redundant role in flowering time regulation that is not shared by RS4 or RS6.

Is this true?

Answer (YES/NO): YES